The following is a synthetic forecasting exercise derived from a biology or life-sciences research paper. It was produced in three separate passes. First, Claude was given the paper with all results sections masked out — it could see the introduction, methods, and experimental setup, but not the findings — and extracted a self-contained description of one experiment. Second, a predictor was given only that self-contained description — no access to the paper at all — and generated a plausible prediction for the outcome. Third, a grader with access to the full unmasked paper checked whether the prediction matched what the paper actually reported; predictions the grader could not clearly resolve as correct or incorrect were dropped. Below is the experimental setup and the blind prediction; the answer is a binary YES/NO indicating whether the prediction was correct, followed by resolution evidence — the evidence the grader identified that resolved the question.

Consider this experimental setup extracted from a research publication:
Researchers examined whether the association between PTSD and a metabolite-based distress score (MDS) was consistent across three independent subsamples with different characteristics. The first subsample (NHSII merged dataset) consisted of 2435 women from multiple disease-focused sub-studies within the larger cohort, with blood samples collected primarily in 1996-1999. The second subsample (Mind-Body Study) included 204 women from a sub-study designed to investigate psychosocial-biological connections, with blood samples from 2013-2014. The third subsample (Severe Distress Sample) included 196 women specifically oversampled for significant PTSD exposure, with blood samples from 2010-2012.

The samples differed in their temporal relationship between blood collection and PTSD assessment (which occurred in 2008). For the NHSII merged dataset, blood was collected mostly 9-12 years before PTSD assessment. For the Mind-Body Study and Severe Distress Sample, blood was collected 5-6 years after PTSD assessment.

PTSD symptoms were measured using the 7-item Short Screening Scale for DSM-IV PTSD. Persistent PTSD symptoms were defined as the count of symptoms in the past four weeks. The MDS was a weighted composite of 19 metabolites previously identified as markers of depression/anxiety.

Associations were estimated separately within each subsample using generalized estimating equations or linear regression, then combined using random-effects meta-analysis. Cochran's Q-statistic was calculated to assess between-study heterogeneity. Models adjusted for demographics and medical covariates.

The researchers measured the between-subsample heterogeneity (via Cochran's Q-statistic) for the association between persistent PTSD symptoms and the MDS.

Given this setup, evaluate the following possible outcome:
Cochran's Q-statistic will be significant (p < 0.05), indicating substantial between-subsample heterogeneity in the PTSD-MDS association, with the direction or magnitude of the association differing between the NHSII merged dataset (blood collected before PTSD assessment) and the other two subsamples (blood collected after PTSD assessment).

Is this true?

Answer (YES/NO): NO